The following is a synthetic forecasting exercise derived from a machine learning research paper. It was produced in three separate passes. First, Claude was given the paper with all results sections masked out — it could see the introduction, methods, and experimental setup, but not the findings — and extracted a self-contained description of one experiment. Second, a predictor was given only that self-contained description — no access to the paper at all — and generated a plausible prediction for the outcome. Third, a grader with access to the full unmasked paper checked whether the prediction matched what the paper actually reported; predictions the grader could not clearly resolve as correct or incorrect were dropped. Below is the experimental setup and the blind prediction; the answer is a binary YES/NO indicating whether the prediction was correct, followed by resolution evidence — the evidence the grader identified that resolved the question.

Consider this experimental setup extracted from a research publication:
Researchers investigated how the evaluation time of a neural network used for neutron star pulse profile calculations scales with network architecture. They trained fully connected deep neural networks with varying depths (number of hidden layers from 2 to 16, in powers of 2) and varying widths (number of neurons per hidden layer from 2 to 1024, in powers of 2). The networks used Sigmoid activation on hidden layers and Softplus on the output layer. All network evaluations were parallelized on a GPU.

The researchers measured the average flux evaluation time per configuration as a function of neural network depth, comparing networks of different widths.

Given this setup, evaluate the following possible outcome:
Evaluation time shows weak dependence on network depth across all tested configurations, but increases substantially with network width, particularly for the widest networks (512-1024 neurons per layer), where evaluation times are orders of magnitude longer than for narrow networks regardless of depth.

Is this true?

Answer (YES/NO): NO